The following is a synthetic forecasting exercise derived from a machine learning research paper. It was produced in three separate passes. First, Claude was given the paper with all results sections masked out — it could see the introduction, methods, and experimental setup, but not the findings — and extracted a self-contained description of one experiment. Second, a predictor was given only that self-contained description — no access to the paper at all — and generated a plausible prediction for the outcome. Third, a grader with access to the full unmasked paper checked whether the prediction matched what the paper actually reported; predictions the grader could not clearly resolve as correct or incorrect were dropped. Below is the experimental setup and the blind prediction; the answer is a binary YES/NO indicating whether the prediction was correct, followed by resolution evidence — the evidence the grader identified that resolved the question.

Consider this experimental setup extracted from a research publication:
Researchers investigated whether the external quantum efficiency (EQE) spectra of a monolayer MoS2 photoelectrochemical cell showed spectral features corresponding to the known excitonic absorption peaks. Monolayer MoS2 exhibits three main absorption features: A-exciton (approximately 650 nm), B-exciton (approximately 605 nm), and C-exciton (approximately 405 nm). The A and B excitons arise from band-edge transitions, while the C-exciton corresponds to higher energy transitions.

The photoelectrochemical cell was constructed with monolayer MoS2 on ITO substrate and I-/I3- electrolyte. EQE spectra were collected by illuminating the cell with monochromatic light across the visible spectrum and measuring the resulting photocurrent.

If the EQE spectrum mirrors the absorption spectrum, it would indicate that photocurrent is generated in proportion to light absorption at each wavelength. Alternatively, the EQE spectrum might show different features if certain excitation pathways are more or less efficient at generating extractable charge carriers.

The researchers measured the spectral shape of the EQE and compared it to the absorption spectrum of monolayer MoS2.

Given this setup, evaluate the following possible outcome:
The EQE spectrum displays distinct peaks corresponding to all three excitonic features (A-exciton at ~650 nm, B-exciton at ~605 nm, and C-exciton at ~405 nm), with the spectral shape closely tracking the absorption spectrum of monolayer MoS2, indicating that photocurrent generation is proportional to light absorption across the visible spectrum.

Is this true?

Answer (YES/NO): YES